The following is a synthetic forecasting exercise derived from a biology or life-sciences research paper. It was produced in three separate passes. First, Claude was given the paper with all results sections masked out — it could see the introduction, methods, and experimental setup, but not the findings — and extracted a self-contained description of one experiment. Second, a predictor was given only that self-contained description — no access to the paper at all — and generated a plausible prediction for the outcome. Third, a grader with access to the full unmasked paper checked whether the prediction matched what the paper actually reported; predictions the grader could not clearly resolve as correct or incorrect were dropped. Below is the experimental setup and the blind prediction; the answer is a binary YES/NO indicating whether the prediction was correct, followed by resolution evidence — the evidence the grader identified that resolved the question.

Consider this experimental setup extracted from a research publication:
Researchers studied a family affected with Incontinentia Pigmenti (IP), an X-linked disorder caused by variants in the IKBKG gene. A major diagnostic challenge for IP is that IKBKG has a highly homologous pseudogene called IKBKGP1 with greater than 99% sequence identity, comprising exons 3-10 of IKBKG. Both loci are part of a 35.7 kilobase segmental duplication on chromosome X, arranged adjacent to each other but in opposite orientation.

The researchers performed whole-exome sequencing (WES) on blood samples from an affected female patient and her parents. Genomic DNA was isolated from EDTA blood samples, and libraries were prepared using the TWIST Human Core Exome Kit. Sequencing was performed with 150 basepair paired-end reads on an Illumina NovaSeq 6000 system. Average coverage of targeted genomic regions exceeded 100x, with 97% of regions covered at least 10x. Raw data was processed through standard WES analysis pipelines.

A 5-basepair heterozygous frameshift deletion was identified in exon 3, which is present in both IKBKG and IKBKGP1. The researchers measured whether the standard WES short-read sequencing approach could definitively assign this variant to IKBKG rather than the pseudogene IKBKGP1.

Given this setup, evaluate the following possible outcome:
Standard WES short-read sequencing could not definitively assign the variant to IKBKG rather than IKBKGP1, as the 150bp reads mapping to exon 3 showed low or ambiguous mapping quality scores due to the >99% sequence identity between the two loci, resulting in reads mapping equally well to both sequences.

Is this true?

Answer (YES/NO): YES